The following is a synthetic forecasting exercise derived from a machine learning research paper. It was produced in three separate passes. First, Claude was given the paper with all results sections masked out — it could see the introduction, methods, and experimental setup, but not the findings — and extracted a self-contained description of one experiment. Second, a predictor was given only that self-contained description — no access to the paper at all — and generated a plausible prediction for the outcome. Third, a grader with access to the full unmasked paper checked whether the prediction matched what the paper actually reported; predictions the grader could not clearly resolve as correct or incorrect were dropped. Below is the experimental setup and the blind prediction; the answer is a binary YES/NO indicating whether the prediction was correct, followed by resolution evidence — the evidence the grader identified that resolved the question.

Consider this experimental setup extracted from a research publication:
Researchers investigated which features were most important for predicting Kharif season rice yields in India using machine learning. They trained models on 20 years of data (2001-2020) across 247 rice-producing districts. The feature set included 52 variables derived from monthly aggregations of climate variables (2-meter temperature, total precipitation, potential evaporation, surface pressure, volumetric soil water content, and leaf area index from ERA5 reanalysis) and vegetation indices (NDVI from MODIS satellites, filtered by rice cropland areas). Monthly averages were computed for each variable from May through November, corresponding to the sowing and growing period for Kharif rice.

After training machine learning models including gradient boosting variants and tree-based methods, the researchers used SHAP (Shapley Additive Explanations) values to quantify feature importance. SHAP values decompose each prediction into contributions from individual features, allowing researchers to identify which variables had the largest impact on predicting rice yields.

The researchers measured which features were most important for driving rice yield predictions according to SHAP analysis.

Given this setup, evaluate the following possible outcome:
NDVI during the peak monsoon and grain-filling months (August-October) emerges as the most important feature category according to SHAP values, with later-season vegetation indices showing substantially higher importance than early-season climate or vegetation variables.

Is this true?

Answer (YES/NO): NO